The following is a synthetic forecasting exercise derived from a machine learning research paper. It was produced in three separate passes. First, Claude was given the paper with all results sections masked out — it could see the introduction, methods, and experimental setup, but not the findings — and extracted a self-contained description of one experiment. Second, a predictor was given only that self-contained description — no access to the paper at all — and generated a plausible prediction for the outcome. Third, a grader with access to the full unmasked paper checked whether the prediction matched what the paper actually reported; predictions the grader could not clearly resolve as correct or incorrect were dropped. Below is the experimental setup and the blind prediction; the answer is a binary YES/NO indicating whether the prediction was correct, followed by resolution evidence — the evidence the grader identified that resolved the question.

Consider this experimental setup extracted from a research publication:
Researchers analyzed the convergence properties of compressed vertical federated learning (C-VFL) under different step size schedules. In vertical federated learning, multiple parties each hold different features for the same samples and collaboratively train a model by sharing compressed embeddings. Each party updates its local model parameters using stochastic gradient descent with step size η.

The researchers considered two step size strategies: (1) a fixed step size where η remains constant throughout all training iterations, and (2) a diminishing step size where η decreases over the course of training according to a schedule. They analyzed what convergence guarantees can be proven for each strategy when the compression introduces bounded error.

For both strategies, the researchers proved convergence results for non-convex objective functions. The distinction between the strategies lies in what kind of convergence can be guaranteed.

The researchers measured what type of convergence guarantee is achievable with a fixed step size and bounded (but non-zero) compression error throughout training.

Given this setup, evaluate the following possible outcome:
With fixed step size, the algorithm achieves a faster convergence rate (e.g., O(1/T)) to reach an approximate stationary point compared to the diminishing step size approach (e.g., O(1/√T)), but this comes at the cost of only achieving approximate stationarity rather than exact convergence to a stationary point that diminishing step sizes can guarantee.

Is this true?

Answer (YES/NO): NO